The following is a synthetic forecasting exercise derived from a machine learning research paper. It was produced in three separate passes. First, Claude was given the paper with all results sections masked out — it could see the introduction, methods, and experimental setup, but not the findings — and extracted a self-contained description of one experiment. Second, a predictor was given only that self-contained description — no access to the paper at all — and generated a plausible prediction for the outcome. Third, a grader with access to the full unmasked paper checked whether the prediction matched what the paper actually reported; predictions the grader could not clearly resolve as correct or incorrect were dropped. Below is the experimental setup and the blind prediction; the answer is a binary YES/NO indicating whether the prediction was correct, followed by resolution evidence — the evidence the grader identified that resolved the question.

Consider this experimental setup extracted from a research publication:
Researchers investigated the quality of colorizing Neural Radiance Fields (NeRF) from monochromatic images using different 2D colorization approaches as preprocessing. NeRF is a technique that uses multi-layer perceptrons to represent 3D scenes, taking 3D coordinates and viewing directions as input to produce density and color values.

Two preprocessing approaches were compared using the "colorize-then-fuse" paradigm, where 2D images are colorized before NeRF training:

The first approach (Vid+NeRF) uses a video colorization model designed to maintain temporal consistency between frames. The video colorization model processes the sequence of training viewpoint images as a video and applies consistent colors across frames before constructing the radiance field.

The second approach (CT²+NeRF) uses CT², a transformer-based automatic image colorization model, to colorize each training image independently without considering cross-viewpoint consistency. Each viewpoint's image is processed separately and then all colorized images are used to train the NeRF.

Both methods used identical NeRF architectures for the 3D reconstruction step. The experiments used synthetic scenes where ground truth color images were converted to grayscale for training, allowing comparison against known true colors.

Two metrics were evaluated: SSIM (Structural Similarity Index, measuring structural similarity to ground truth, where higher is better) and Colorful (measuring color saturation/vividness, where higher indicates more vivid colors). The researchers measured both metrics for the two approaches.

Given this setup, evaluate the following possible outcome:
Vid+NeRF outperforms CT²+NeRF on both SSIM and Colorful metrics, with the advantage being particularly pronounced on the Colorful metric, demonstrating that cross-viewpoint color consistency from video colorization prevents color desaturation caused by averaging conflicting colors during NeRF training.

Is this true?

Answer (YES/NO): NO